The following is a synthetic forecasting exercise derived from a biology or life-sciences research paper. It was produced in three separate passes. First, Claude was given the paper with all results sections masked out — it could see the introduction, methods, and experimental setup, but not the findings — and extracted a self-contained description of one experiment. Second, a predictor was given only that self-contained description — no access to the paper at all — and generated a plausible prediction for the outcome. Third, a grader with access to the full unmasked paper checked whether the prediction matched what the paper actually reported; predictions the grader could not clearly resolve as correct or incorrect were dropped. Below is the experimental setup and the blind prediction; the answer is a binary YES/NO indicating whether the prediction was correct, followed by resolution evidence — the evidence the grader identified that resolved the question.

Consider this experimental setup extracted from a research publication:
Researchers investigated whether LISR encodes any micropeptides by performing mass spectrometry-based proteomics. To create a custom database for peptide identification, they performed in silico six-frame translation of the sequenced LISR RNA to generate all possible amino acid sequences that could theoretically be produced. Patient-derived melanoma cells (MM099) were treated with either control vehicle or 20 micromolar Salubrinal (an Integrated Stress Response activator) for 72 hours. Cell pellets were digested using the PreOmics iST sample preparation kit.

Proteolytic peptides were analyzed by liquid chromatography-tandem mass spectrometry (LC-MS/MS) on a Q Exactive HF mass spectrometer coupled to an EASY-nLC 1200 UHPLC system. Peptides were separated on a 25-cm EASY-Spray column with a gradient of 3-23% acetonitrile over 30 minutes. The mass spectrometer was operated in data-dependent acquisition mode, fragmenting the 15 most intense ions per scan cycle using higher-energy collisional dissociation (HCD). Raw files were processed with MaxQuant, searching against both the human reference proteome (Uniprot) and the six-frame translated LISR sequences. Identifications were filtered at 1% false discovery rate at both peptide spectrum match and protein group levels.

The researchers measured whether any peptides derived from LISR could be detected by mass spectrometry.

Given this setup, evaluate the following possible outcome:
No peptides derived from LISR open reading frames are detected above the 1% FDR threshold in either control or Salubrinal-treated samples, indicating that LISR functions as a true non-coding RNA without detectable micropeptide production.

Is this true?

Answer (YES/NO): YES